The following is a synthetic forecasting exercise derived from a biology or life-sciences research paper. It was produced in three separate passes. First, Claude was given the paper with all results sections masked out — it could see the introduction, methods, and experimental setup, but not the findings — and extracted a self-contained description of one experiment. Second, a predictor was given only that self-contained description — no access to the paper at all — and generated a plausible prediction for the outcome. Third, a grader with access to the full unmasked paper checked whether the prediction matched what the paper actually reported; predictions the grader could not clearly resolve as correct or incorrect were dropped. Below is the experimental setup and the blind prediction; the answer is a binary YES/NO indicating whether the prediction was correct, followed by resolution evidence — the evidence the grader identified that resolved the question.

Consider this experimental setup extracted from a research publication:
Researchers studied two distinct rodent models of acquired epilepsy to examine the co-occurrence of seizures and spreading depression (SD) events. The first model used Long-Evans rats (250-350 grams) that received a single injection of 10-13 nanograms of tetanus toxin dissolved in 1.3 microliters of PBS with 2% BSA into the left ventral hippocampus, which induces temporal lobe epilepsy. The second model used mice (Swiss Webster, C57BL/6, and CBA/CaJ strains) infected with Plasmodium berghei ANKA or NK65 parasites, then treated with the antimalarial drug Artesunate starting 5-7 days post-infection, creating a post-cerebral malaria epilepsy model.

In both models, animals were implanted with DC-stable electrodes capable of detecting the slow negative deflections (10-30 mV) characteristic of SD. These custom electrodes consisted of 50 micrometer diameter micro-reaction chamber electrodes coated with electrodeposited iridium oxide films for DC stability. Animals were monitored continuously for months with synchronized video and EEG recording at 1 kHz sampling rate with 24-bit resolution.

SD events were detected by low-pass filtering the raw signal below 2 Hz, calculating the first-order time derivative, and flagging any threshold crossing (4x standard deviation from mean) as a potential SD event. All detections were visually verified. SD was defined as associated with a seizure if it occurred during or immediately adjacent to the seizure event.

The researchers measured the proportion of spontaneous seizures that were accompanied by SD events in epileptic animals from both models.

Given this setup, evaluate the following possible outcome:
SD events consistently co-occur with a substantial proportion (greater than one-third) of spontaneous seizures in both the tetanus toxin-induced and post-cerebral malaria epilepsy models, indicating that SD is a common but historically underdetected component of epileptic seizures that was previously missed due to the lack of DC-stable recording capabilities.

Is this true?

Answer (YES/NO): NO